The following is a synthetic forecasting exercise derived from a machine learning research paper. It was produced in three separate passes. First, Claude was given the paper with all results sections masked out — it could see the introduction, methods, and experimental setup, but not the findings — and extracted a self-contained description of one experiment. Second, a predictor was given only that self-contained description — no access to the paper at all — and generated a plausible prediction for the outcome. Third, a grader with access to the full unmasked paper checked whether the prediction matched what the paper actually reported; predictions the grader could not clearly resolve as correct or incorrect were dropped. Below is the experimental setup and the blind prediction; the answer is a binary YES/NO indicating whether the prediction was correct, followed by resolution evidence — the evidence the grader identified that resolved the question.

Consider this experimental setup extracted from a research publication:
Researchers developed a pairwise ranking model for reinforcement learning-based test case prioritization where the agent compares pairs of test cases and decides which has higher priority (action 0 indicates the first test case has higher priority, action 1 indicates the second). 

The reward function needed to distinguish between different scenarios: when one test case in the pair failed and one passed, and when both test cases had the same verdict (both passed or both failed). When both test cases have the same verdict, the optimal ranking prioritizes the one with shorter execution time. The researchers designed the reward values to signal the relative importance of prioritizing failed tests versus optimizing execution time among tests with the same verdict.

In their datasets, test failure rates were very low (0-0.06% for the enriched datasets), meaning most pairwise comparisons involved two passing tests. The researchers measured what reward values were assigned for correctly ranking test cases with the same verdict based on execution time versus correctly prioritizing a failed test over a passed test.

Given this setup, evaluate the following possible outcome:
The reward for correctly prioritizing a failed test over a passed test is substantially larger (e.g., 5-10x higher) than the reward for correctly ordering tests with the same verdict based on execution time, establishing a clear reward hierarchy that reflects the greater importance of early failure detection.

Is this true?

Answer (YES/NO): NO